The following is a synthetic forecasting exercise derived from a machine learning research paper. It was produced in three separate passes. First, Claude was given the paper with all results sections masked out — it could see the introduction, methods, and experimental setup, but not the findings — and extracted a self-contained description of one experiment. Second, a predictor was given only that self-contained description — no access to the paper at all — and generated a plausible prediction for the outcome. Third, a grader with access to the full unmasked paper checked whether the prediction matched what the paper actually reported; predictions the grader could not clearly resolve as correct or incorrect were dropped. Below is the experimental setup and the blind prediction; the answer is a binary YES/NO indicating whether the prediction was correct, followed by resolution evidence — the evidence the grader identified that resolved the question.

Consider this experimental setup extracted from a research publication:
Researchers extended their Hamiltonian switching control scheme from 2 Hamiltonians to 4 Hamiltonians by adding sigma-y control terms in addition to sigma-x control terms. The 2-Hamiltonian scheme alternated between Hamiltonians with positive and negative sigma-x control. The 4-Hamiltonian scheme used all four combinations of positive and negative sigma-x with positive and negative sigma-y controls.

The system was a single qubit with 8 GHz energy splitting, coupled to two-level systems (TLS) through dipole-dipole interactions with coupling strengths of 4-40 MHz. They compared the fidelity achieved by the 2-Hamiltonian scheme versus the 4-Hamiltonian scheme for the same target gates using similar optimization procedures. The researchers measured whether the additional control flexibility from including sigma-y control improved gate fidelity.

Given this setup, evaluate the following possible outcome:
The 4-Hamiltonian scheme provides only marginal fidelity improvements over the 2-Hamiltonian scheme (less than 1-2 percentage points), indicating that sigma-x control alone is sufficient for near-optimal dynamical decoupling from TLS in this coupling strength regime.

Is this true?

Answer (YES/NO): YES